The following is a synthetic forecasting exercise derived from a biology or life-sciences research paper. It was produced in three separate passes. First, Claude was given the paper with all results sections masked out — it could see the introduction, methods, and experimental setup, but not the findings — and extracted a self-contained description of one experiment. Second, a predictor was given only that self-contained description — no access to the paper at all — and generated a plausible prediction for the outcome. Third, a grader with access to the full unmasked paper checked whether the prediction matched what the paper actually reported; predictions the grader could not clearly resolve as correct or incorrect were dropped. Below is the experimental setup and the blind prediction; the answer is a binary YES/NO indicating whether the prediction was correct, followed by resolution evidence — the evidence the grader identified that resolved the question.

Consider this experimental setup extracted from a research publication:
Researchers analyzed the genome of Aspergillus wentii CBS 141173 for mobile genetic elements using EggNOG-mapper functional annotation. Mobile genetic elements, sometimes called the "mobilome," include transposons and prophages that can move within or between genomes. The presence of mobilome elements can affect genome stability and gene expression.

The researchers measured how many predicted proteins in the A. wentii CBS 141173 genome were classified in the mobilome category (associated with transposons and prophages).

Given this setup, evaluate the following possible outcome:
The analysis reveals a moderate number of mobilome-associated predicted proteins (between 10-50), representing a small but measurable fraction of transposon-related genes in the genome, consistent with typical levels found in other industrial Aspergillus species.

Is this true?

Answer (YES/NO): NO